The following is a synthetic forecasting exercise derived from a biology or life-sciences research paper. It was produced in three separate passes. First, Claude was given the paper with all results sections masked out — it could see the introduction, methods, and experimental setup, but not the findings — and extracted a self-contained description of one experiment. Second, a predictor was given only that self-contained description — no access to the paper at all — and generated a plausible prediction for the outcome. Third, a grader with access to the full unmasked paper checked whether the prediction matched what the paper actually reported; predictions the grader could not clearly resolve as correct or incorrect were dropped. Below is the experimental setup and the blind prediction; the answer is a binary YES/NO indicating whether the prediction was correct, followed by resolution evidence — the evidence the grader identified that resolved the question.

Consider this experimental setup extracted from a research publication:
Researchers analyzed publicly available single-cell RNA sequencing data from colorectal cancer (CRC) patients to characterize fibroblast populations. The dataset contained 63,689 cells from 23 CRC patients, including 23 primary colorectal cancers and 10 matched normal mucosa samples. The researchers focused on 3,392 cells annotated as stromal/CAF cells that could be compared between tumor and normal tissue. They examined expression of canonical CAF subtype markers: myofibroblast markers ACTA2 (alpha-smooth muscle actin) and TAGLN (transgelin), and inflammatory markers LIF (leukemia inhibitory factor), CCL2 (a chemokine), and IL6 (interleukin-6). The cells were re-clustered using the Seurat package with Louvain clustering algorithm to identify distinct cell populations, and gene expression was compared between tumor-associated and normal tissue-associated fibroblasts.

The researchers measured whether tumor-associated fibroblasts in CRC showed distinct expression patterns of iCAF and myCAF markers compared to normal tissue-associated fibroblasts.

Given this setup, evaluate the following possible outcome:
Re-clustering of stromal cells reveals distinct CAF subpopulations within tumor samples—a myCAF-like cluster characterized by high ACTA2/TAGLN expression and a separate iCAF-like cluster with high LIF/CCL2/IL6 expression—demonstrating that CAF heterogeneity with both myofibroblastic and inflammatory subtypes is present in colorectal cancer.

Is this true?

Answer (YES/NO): NO